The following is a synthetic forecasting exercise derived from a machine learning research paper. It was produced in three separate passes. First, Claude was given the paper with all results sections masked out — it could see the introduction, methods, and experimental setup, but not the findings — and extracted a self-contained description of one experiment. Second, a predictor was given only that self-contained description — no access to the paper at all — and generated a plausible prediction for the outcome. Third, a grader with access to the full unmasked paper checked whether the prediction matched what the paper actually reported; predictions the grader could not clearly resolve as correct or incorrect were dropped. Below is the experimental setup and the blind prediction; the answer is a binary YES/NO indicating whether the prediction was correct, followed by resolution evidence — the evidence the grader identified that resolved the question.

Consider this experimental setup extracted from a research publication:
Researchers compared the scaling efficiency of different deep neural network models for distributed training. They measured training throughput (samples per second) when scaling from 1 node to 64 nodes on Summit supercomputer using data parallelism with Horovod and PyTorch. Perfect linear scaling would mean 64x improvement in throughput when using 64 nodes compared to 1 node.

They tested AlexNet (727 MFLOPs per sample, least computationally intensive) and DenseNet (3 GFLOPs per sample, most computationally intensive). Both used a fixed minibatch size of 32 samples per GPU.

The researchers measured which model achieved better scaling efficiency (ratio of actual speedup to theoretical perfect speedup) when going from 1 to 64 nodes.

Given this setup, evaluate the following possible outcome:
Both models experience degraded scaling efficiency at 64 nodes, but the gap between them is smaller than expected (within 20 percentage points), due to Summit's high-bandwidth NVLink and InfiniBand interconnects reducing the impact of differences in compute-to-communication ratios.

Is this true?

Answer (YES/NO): NO